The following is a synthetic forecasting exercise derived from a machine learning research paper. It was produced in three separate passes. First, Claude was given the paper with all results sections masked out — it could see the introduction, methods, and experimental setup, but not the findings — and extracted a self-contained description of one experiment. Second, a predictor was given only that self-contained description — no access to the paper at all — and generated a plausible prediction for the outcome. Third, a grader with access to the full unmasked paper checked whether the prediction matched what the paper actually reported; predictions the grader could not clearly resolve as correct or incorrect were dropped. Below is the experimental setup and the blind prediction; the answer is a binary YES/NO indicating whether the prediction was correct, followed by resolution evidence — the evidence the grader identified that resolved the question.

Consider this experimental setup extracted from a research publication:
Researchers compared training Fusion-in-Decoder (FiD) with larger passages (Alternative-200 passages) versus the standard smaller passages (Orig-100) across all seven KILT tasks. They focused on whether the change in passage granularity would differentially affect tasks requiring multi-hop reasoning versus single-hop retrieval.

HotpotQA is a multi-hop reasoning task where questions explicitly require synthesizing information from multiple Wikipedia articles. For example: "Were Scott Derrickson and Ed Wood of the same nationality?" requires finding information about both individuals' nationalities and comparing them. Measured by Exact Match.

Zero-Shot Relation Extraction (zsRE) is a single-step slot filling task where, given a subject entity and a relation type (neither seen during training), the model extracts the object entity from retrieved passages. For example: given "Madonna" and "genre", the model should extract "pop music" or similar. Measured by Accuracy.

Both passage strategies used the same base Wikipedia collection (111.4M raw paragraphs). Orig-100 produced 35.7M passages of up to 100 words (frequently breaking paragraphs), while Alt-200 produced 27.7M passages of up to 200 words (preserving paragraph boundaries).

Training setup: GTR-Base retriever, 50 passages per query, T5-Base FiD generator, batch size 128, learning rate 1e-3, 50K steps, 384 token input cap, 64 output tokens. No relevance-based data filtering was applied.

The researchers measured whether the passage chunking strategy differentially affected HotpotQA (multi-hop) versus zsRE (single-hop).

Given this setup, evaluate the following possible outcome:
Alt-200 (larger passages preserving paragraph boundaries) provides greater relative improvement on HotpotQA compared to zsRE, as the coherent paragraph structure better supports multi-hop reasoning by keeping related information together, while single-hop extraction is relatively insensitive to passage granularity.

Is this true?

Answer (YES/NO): YES